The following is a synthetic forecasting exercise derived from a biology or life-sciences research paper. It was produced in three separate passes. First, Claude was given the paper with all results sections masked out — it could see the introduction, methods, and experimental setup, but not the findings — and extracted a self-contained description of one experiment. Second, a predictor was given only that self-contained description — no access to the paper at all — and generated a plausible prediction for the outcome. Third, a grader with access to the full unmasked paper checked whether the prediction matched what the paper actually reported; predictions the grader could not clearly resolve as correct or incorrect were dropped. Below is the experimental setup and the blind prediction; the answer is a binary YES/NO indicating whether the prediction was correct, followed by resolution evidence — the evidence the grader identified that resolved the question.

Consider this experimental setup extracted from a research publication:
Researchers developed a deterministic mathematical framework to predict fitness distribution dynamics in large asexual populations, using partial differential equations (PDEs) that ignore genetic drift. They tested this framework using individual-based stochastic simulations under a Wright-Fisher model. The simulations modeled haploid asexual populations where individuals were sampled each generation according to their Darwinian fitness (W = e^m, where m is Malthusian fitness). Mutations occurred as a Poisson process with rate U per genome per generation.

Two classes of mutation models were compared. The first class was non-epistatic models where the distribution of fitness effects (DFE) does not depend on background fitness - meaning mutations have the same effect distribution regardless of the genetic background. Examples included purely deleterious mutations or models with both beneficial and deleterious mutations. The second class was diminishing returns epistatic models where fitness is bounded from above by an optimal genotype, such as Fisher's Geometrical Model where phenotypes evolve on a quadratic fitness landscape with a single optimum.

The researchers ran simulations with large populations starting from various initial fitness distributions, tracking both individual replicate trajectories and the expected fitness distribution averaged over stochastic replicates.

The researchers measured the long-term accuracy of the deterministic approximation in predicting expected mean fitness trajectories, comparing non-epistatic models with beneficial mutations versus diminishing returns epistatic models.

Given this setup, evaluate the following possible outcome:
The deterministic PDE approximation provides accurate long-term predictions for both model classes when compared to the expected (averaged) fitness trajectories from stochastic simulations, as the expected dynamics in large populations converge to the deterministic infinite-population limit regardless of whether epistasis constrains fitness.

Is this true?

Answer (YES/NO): NO